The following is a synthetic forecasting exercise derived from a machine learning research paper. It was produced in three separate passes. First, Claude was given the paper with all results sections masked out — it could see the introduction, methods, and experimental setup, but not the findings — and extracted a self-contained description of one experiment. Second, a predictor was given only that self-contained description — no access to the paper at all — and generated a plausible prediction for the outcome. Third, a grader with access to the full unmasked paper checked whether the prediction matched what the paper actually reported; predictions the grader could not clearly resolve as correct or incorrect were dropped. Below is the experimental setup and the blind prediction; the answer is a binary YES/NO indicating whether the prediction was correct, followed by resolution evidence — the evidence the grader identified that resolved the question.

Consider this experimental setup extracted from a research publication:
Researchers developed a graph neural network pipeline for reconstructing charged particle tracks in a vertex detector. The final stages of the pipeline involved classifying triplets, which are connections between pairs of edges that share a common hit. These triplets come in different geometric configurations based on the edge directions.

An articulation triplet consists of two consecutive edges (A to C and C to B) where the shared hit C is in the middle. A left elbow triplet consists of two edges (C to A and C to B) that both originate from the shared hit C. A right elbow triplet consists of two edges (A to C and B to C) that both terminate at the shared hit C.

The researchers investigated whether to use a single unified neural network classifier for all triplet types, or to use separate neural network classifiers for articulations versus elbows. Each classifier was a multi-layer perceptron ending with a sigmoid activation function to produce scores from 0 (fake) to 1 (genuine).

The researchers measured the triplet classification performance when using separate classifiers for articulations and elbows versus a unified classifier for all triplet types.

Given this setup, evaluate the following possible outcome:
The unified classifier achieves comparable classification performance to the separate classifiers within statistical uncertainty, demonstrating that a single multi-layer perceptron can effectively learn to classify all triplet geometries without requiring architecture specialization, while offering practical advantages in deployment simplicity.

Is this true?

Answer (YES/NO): NO